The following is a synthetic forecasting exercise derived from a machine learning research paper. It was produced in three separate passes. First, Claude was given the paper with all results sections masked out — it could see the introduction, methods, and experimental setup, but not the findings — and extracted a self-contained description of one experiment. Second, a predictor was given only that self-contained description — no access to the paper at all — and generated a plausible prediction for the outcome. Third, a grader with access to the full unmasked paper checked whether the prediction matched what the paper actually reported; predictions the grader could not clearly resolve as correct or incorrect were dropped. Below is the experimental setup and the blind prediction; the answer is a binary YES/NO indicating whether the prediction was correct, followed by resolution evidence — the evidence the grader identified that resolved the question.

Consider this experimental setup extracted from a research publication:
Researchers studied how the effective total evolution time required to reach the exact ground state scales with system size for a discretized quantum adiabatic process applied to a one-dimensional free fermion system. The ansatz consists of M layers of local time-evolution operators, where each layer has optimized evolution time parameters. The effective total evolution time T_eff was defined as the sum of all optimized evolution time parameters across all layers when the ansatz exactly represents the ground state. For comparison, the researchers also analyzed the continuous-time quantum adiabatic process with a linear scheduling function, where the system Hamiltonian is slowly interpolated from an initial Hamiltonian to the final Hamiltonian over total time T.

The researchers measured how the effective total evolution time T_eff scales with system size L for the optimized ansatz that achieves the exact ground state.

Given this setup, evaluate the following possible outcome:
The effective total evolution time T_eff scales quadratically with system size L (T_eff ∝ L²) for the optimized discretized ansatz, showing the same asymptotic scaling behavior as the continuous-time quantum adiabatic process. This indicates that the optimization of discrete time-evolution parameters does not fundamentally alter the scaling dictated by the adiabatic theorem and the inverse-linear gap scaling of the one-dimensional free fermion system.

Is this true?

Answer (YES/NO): NO